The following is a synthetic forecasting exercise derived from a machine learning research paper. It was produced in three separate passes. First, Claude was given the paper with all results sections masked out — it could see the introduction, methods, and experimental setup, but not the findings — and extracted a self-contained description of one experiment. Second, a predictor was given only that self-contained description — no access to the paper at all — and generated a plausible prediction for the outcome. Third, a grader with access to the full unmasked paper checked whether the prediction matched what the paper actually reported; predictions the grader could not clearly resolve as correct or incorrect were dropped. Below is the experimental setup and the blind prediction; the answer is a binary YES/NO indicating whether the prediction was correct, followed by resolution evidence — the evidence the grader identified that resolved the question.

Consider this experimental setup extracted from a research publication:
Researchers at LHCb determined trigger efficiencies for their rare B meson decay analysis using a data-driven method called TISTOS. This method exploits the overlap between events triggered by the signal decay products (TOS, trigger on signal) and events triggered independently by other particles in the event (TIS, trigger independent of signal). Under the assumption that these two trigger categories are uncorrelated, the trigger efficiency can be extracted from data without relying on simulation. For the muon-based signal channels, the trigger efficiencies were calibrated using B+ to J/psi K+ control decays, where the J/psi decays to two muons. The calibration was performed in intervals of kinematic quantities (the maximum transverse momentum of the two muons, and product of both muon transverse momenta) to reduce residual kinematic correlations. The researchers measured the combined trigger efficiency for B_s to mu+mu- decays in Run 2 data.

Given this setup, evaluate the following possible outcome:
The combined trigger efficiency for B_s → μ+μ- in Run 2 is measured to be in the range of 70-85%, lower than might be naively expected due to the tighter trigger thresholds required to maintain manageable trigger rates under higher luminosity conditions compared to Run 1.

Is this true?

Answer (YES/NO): NO